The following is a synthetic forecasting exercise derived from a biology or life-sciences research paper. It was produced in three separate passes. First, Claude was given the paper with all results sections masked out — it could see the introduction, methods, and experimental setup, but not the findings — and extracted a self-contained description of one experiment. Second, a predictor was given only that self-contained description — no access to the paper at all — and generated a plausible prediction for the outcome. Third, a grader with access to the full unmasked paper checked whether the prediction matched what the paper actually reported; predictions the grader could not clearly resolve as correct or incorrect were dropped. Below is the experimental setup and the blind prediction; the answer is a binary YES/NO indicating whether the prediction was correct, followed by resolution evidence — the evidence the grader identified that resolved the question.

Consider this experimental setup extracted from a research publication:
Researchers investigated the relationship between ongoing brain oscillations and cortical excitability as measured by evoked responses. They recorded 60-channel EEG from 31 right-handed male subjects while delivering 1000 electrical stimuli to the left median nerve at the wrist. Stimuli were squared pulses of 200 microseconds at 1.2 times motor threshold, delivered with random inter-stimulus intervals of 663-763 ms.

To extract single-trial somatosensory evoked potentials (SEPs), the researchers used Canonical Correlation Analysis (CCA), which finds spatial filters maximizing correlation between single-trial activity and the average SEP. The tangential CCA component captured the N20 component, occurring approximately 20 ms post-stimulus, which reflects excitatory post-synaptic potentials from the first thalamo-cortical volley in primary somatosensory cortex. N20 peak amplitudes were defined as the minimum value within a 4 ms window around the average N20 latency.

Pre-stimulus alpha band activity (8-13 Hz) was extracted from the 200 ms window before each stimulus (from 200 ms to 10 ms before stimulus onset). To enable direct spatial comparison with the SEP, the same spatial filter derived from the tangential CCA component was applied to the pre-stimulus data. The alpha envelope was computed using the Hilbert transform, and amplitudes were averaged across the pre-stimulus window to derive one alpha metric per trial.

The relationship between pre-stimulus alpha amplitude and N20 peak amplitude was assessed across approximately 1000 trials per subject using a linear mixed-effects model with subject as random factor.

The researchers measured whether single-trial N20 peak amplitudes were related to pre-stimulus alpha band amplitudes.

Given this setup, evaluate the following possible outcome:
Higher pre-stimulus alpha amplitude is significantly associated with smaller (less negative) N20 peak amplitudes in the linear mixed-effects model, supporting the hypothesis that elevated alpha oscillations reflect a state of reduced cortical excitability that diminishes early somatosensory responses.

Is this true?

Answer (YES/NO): NO